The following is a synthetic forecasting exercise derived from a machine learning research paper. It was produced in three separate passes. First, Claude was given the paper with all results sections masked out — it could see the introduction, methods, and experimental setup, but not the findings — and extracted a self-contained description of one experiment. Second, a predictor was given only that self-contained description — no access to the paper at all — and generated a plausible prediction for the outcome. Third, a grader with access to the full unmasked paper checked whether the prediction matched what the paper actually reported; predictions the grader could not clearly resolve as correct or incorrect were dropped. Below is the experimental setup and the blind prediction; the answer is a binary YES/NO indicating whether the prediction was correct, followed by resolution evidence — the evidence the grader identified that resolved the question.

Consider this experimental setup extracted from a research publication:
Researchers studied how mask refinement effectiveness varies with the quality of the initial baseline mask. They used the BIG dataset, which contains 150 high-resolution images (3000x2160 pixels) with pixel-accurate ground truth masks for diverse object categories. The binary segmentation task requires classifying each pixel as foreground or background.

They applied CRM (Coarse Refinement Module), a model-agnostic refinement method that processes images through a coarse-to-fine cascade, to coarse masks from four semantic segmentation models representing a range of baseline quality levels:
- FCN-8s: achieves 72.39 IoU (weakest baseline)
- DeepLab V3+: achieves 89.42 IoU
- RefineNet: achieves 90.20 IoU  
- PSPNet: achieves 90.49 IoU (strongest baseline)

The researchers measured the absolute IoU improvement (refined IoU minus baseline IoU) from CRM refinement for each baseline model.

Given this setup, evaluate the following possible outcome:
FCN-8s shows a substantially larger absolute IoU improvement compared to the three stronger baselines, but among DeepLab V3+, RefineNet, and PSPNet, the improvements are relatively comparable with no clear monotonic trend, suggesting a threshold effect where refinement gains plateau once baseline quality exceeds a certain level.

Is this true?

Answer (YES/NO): NO